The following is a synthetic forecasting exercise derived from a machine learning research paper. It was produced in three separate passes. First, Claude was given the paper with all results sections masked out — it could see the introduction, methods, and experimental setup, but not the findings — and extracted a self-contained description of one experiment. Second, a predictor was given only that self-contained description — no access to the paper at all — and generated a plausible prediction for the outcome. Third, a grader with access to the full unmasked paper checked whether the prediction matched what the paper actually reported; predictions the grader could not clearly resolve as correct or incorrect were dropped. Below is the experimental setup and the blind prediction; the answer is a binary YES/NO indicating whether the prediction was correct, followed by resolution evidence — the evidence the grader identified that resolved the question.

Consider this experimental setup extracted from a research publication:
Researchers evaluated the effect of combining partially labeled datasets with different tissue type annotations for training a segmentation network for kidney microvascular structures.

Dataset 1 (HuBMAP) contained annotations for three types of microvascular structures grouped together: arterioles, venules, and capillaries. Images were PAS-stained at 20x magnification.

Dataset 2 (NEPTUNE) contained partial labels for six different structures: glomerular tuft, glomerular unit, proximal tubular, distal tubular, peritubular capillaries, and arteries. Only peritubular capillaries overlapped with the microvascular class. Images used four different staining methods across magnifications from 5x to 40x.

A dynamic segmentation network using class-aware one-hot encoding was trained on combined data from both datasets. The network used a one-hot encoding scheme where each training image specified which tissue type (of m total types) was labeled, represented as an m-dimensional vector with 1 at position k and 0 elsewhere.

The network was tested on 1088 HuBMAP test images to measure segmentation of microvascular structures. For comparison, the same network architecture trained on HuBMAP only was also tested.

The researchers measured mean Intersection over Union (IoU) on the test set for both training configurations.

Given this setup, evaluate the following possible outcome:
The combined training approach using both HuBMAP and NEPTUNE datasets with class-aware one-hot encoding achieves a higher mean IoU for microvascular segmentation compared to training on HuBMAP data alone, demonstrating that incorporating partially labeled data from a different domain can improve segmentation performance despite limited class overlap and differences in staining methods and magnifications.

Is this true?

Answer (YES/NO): YES